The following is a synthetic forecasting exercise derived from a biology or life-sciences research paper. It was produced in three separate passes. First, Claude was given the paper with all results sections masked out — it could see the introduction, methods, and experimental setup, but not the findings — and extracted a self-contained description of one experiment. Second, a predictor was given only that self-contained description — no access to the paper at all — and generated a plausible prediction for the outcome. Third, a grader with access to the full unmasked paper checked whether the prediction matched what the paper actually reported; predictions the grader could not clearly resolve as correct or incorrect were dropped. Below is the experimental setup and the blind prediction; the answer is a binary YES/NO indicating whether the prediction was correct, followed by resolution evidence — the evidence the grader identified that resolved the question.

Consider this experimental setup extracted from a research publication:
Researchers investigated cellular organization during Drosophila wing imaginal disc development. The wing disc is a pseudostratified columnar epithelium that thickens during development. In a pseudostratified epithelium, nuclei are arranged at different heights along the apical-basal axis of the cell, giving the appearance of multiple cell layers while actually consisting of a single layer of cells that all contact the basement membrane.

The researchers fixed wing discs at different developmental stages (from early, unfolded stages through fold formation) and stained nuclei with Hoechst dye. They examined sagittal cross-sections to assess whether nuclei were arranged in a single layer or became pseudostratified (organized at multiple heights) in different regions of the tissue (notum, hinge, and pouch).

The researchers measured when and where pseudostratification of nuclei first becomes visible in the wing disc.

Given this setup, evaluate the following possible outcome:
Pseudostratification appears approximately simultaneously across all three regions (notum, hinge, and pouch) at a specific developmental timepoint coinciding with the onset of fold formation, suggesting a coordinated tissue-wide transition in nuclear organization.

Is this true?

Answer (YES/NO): NO